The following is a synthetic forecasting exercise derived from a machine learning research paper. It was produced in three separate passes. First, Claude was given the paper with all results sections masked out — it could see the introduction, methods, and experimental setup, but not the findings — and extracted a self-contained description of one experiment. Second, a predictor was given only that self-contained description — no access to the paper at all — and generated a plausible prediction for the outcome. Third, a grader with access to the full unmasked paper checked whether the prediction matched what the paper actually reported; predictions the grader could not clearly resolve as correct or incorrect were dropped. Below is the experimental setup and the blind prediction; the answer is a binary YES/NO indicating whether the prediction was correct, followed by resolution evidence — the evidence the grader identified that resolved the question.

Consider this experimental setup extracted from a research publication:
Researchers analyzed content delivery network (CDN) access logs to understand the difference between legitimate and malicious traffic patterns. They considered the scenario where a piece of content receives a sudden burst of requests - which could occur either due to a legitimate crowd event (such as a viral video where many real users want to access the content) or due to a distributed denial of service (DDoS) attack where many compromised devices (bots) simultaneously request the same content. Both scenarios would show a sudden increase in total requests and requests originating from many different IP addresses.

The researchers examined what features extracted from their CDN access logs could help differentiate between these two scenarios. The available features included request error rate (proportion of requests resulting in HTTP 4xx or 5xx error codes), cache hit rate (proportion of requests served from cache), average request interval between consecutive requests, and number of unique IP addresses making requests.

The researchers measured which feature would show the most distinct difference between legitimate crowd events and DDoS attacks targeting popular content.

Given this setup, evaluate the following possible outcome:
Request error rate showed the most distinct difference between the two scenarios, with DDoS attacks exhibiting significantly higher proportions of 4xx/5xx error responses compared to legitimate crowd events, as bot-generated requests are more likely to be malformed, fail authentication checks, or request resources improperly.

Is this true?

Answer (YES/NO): NO